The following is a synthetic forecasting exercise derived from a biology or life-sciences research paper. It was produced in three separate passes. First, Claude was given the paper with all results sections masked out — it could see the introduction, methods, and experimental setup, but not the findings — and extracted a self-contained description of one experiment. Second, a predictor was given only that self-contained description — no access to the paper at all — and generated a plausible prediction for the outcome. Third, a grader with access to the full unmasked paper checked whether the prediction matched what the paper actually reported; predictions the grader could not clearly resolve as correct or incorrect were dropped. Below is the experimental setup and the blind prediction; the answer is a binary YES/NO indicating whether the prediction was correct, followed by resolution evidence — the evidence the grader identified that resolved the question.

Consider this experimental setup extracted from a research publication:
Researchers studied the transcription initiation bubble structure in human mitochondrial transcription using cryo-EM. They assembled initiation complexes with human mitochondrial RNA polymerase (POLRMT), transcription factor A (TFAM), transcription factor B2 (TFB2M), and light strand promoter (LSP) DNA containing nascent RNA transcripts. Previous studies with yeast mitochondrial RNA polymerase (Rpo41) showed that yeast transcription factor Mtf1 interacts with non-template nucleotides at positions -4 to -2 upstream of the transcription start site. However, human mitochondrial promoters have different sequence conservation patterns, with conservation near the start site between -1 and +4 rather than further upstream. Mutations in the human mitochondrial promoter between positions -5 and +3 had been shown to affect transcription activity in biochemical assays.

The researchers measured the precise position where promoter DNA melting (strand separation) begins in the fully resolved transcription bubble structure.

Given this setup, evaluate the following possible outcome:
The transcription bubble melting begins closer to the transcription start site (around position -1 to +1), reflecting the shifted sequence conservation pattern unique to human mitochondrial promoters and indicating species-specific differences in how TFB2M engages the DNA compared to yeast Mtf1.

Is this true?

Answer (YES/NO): NO